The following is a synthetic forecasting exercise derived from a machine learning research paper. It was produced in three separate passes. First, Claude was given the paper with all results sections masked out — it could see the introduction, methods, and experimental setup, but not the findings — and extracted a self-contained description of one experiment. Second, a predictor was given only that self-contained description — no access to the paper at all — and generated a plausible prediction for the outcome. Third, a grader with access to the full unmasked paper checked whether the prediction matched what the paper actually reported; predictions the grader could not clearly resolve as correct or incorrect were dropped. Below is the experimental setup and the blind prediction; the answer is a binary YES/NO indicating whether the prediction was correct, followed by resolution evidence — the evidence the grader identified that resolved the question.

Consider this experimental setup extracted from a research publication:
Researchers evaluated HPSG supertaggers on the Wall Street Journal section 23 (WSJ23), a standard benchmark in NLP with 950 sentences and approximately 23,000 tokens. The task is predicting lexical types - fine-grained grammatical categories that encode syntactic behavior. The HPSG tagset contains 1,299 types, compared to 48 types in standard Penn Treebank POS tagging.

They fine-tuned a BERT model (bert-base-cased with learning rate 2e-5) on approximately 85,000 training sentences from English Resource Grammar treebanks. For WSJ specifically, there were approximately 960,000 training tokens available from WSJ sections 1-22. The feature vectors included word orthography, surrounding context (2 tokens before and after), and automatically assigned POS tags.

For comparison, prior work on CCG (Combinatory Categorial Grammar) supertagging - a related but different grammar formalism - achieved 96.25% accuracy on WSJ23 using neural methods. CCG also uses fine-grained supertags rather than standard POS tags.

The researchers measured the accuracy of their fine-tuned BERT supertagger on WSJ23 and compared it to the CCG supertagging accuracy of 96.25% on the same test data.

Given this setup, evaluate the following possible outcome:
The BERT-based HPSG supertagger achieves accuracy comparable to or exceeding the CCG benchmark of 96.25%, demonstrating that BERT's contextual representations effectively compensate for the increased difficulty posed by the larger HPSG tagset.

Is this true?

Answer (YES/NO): YES